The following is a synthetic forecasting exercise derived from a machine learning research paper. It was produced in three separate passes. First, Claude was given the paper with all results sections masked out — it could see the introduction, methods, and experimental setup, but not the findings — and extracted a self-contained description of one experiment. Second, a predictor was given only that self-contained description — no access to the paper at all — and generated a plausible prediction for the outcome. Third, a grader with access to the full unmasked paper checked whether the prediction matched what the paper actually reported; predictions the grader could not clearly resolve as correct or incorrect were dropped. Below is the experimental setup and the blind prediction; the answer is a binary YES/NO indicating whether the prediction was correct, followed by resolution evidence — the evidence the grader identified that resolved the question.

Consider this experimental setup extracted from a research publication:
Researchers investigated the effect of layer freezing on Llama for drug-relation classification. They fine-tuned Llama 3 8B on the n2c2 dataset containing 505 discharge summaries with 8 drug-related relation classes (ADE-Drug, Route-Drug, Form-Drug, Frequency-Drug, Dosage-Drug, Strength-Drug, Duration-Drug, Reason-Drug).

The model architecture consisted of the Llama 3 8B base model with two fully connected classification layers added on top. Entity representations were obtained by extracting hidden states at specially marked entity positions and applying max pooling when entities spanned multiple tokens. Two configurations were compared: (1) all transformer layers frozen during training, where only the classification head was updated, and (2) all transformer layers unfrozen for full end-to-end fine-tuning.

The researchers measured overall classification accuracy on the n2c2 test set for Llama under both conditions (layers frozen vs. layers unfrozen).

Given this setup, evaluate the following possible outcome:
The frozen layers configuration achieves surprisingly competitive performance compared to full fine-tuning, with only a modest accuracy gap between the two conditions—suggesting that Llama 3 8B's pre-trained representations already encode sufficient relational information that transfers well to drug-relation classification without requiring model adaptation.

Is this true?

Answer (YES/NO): YES